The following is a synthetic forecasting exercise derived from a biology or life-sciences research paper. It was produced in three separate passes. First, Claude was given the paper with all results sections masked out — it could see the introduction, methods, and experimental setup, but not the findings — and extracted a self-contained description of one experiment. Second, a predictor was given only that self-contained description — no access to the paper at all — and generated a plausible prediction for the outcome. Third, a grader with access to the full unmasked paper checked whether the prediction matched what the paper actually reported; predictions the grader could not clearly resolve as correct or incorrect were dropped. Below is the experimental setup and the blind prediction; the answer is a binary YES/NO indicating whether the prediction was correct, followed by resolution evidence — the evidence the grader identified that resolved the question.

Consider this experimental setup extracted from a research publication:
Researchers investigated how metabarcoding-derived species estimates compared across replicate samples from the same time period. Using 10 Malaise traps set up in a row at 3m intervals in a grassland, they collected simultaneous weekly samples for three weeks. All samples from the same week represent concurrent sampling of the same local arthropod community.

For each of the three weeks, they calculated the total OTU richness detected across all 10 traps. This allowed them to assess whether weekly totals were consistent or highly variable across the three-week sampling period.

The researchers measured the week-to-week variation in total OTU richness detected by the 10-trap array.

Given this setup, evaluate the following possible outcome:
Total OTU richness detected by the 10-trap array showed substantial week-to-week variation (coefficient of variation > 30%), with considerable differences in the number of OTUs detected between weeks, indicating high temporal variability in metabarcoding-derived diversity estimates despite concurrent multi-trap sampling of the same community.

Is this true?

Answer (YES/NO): NO